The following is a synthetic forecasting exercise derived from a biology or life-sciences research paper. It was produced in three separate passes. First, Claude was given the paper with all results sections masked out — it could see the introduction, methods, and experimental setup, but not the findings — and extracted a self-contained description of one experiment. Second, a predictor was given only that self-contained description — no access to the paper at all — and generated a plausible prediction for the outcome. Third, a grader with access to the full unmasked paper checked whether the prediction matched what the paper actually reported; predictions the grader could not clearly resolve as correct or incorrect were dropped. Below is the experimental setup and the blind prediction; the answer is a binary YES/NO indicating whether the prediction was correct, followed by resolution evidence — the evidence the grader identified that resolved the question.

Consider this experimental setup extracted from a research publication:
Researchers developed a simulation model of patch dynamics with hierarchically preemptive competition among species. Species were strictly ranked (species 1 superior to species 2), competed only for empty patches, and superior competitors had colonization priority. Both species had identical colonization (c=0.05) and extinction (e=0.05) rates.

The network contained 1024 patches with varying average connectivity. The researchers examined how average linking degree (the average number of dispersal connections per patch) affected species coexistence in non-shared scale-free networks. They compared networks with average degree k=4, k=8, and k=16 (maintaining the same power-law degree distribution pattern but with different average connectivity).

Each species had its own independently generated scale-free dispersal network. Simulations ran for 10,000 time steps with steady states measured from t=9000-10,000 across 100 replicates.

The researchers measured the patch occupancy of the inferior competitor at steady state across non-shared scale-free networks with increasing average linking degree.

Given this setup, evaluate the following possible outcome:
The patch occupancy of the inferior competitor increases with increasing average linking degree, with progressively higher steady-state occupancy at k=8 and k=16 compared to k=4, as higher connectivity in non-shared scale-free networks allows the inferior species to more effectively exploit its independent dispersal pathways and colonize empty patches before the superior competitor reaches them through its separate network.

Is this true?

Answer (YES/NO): NO